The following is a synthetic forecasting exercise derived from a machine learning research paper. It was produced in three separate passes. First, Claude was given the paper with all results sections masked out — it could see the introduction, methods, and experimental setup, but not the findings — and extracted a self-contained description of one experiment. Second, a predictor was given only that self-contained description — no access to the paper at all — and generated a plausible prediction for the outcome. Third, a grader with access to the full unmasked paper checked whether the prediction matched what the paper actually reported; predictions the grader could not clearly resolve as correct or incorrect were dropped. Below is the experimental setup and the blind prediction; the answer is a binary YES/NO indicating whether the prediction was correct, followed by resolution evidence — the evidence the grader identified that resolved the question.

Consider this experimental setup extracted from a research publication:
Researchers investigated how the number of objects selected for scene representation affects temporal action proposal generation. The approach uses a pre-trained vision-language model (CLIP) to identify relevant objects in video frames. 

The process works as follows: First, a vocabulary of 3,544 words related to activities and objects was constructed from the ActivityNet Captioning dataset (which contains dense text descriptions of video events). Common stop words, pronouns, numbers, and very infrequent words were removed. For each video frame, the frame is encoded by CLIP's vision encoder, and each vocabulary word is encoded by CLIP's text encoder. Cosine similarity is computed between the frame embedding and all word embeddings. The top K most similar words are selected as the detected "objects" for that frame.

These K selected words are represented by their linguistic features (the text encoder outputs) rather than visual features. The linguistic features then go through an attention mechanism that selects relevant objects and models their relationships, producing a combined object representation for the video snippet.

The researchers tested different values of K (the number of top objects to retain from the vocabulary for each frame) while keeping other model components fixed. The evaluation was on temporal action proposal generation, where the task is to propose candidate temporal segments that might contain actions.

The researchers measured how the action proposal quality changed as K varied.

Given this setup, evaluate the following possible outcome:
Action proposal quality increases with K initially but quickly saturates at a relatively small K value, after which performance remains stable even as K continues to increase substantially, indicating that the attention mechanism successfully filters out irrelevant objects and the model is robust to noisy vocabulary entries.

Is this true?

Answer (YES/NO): NO